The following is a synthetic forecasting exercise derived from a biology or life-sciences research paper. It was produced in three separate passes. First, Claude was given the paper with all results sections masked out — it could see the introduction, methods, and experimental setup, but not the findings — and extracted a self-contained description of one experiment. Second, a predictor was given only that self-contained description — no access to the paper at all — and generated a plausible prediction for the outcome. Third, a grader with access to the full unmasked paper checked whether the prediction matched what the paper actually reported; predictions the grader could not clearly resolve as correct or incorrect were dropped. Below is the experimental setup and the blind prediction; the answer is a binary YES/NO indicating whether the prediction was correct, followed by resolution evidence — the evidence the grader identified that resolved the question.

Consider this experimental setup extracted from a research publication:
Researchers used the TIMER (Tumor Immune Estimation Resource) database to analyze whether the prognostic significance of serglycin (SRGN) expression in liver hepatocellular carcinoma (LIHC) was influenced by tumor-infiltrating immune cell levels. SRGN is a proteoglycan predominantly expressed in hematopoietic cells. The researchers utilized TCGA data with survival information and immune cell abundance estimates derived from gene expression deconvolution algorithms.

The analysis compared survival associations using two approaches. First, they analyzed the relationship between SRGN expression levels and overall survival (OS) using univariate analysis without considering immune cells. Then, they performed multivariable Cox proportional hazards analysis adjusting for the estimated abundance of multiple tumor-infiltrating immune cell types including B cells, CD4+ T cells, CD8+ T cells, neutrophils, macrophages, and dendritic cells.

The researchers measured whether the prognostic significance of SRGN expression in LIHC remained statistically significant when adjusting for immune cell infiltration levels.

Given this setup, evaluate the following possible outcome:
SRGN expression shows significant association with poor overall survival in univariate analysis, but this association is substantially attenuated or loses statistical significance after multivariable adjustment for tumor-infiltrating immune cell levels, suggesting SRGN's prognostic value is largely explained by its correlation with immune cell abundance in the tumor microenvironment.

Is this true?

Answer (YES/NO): NO